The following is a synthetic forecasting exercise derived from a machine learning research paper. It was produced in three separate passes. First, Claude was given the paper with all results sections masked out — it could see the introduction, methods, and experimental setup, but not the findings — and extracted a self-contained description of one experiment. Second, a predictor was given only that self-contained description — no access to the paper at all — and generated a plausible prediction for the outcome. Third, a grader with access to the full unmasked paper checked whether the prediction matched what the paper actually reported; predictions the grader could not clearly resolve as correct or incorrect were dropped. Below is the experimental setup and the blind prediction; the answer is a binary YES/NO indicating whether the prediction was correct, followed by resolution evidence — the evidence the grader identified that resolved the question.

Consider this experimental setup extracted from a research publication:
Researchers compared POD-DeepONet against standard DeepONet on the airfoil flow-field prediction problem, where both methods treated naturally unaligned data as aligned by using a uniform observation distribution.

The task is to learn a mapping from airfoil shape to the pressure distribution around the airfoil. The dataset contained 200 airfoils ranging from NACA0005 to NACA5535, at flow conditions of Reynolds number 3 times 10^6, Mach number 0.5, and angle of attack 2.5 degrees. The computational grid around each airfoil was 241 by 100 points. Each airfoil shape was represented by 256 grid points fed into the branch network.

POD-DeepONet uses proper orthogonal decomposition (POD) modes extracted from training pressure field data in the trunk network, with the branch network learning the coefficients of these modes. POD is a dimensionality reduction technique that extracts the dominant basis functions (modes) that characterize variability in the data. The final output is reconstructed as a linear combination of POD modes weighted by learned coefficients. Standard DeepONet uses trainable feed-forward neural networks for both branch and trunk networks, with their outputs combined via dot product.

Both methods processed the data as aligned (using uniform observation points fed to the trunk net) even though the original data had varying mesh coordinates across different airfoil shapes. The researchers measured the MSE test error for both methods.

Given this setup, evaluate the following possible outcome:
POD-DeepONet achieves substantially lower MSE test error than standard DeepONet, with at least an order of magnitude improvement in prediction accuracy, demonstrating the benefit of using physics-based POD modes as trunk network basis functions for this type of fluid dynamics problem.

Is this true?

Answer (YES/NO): YES